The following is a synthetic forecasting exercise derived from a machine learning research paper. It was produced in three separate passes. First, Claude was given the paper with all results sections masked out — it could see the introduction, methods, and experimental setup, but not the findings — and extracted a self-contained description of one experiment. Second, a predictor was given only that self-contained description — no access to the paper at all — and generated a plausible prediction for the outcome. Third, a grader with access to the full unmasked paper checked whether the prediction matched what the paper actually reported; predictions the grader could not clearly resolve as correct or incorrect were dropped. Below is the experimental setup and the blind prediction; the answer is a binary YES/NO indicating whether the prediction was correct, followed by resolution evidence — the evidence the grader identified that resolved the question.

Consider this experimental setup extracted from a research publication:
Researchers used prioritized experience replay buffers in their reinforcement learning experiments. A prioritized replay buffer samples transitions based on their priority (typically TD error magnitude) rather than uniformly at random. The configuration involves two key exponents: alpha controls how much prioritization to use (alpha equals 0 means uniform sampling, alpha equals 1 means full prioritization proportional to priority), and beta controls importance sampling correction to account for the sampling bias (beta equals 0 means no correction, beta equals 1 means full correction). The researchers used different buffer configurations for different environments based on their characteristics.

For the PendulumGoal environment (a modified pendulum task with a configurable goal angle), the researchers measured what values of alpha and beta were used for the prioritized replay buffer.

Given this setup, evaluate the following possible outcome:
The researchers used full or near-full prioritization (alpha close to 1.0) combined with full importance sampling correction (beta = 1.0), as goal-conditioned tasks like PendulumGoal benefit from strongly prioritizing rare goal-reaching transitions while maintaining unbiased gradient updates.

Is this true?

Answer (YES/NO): NO